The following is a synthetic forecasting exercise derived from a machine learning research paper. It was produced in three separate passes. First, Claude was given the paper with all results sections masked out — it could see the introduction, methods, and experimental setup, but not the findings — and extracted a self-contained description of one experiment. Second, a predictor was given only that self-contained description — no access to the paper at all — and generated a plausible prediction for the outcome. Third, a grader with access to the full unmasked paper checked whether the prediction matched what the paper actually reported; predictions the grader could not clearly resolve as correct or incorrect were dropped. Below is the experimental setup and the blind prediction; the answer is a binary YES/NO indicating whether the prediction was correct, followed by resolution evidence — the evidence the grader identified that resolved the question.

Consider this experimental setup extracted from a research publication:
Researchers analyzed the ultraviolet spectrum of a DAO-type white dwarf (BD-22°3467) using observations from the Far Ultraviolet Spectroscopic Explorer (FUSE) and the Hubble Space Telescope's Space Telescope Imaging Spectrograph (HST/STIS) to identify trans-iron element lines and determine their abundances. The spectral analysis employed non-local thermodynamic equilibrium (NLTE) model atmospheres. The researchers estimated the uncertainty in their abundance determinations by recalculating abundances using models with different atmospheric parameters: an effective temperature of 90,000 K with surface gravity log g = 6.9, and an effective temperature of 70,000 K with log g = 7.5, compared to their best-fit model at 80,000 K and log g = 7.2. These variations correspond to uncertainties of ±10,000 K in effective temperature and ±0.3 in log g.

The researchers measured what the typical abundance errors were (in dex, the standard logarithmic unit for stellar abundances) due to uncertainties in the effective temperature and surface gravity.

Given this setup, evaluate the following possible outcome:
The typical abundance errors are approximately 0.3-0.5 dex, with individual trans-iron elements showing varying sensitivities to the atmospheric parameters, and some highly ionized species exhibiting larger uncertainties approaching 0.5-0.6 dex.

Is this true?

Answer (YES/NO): NO